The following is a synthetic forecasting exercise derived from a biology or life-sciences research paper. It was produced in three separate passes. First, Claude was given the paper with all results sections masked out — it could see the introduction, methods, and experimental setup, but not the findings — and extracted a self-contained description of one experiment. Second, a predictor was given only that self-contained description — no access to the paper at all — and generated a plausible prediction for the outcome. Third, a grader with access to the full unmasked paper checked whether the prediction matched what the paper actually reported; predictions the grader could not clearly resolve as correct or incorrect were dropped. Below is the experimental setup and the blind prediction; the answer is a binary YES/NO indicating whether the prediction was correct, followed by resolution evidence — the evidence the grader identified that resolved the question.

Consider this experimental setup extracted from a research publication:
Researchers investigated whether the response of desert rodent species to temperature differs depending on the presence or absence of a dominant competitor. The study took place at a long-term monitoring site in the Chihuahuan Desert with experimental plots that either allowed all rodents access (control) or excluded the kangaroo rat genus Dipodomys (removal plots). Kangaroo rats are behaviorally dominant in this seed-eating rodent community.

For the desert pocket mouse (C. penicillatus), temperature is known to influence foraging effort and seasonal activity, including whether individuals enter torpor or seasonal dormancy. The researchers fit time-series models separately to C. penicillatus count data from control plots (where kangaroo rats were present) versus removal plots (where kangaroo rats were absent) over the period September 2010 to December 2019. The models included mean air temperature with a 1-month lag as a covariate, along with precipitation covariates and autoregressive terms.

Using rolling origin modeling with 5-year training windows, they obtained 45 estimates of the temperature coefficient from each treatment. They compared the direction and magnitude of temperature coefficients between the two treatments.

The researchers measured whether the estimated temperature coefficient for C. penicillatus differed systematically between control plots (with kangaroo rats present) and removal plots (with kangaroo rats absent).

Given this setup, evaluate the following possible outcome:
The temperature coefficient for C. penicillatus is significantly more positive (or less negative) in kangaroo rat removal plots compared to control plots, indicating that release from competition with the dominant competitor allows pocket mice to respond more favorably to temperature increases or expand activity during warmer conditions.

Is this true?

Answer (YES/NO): NO